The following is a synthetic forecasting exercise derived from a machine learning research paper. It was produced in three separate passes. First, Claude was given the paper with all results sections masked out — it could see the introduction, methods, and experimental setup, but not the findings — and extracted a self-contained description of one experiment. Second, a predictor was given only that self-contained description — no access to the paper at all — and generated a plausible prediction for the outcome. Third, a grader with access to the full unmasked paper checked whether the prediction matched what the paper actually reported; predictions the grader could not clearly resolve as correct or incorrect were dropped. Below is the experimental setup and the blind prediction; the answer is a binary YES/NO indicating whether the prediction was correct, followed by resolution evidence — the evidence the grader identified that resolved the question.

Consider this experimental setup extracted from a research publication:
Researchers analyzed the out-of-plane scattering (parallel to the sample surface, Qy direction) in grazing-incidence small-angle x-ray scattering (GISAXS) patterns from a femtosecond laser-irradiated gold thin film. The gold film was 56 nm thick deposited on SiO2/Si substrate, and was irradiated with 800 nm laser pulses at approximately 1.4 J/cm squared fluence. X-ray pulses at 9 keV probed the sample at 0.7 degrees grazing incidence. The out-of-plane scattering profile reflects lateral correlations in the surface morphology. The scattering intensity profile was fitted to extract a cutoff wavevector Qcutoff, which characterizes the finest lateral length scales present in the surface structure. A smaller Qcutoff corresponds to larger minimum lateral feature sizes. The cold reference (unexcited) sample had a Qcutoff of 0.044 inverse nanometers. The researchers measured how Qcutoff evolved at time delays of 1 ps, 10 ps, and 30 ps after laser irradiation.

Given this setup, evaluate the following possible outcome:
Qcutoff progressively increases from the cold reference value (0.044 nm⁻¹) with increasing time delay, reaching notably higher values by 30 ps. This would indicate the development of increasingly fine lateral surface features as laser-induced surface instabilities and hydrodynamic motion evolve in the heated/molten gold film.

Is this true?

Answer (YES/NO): NO